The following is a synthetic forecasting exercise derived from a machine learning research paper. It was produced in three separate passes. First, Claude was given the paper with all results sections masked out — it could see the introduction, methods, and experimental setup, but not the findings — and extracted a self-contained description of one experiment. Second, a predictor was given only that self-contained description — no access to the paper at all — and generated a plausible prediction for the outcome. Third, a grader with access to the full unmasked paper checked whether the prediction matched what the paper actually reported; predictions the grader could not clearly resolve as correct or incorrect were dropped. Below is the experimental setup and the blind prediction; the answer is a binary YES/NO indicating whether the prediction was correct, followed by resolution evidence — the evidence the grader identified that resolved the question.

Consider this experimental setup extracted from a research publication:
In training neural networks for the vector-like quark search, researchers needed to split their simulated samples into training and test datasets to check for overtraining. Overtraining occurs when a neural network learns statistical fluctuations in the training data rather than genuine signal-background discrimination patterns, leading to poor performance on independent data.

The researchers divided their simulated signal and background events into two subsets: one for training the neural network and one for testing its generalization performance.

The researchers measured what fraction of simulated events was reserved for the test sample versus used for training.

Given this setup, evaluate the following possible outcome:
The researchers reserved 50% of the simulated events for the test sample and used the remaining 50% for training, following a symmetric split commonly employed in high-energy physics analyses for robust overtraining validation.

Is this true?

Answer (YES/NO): NO